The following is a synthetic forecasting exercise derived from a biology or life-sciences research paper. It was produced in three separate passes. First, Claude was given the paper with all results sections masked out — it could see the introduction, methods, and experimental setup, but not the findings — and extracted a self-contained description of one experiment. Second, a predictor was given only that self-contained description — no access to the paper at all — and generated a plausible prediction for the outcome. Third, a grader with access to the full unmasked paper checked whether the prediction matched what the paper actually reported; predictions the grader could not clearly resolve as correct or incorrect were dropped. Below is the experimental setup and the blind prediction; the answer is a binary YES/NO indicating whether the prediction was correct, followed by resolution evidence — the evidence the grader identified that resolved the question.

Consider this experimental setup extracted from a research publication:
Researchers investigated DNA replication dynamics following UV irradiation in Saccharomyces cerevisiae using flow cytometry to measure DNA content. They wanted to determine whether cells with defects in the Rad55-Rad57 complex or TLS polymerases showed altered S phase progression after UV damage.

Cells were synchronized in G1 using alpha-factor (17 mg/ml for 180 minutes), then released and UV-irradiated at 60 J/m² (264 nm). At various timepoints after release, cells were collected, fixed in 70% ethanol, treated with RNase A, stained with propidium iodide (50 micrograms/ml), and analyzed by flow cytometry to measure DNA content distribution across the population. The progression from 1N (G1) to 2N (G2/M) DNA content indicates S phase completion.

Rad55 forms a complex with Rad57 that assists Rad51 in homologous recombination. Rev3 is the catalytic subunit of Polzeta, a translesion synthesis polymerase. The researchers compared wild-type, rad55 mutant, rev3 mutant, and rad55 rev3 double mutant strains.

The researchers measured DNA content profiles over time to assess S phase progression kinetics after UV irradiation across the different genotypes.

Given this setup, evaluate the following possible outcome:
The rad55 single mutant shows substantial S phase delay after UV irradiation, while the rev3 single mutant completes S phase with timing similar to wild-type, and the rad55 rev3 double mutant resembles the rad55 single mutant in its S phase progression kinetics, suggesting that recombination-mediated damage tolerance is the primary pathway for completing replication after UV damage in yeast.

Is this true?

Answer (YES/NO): NO